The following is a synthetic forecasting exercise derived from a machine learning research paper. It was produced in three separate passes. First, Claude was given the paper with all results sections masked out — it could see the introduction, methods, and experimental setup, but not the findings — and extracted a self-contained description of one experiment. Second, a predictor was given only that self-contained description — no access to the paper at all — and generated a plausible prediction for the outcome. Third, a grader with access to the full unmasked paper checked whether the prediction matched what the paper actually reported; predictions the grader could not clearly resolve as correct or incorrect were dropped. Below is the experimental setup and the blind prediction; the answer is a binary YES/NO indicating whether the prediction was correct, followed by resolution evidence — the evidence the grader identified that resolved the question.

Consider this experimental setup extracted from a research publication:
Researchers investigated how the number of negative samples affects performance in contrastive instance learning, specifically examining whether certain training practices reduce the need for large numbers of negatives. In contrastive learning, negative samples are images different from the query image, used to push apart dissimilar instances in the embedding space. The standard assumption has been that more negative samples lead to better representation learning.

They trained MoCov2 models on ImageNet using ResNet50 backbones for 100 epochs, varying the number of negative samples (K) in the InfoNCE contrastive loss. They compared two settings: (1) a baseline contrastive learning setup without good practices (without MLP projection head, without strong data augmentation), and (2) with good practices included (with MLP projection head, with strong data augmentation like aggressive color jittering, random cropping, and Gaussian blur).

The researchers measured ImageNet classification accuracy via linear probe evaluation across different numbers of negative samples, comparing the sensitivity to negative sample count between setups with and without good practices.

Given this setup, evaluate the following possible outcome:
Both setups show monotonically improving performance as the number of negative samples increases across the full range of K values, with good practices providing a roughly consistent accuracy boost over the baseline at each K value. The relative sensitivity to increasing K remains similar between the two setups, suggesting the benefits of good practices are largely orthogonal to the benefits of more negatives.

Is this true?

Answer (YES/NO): NO